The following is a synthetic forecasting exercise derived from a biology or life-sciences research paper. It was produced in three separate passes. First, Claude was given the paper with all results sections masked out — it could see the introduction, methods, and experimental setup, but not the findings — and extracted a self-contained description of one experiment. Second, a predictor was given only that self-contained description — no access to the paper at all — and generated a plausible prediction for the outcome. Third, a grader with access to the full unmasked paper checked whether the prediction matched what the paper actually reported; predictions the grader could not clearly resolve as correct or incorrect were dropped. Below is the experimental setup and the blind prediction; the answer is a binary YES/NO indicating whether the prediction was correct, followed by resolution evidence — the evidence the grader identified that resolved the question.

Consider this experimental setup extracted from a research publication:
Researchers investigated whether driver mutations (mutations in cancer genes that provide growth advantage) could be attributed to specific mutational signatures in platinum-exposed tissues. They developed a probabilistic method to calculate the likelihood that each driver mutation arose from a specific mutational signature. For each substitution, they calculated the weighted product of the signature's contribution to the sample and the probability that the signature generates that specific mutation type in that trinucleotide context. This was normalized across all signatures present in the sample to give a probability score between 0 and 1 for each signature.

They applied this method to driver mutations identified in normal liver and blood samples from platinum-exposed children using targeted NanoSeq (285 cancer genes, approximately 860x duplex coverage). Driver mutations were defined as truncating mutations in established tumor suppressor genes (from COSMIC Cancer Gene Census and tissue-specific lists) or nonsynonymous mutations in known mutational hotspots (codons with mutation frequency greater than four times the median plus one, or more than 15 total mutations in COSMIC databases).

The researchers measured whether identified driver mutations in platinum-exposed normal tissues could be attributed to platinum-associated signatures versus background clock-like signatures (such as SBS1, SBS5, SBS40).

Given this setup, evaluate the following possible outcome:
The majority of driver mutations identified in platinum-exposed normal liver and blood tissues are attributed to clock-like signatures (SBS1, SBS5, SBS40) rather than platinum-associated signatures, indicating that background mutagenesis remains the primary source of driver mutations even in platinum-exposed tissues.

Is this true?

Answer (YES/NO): NO